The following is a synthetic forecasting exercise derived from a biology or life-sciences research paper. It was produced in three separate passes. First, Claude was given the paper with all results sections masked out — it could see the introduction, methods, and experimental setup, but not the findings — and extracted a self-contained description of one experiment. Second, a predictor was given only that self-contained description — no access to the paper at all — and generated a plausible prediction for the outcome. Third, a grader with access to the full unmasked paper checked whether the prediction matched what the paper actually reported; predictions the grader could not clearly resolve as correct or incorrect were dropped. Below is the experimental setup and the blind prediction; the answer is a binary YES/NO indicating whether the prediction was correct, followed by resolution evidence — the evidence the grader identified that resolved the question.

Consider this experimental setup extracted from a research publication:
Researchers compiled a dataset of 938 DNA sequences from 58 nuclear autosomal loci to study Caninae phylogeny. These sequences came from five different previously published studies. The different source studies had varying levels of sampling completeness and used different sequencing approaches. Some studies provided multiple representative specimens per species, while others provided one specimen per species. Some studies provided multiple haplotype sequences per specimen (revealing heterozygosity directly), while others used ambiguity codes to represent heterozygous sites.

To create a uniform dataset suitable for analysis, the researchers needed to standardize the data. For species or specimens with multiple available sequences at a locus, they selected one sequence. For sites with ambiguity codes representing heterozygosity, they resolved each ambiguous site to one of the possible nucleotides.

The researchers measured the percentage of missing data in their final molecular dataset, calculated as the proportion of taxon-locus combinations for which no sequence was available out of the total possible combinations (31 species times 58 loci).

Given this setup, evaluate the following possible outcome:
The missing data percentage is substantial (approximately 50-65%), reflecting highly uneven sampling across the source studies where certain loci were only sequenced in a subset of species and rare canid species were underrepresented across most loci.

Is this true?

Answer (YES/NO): NO